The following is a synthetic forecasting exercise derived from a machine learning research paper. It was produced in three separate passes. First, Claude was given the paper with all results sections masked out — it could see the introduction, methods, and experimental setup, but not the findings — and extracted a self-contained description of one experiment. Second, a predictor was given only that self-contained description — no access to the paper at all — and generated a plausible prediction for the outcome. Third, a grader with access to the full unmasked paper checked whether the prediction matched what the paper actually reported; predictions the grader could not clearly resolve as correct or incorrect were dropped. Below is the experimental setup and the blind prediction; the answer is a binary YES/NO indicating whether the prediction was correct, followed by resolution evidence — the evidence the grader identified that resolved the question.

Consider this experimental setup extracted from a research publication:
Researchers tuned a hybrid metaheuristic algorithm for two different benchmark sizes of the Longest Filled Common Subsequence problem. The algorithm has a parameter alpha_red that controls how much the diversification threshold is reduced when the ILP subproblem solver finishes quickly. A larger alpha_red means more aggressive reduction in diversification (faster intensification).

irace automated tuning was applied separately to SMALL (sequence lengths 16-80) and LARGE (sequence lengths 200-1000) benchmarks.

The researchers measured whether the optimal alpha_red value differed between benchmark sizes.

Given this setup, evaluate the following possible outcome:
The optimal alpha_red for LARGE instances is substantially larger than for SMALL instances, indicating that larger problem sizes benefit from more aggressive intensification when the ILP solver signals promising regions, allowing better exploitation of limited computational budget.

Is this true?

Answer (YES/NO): YES